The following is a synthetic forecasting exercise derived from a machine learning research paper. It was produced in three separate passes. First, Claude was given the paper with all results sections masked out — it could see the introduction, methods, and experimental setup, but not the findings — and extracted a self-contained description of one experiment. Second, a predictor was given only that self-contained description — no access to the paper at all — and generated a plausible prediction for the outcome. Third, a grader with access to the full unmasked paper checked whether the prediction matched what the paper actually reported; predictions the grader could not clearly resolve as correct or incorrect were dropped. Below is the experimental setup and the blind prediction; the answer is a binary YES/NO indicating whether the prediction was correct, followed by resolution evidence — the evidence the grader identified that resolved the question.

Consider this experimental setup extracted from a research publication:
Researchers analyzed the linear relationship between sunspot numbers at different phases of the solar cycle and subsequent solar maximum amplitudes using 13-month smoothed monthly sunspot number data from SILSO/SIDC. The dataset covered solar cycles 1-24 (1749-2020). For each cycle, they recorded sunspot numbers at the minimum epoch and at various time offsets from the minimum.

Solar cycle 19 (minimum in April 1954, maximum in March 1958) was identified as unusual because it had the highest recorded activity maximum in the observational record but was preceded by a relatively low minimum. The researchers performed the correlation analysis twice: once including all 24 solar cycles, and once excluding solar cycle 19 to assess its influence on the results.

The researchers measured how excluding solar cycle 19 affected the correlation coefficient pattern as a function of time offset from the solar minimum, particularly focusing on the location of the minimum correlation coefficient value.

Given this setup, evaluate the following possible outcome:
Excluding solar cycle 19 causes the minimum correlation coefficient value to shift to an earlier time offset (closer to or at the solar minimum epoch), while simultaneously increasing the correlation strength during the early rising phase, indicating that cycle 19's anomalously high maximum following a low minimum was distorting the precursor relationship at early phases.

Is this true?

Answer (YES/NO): NO